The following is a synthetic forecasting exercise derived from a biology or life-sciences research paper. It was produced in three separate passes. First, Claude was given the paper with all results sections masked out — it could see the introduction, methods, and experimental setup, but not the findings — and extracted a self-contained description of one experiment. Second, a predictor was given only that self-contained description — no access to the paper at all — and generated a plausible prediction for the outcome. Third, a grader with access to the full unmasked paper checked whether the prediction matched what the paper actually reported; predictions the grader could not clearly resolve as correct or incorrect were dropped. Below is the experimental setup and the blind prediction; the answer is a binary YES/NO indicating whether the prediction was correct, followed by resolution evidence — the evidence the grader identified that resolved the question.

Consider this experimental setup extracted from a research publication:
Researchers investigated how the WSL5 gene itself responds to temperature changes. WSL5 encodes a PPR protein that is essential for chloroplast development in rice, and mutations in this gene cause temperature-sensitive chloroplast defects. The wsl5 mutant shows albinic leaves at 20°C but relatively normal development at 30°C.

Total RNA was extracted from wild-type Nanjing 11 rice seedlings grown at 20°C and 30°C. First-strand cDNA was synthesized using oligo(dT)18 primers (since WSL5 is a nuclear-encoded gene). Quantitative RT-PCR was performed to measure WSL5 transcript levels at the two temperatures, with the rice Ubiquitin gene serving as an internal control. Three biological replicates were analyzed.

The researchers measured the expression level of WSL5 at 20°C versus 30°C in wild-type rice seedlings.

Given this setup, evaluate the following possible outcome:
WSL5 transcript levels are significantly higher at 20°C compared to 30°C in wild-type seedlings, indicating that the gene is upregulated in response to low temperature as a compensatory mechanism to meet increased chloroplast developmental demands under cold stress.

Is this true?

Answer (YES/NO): YES